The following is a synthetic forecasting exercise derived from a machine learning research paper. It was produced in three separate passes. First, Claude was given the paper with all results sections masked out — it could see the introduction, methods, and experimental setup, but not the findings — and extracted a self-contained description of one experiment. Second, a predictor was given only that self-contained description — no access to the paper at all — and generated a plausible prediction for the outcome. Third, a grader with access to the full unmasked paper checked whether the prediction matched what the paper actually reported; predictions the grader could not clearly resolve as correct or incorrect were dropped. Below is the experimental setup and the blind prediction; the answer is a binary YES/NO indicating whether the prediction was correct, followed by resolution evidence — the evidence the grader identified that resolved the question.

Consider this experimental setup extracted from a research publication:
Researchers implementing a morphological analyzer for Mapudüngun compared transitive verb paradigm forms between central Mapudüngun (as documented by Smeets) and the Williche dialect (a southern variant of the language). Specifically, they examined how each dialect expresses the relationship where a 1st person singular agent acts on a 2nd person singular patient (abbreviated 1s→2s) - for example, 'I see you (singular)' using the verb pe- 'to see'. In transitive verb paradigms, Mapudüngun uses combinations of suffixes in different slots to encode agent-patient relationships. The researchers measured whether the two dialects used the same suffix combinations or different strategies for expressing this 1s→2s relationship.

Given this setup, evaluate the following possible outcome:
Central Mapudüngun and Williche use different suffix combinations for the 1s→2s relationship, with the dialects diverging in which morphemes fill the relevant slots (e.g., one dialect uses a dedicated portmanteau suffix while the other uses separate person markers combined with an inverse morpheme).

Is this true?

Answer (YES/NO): NO